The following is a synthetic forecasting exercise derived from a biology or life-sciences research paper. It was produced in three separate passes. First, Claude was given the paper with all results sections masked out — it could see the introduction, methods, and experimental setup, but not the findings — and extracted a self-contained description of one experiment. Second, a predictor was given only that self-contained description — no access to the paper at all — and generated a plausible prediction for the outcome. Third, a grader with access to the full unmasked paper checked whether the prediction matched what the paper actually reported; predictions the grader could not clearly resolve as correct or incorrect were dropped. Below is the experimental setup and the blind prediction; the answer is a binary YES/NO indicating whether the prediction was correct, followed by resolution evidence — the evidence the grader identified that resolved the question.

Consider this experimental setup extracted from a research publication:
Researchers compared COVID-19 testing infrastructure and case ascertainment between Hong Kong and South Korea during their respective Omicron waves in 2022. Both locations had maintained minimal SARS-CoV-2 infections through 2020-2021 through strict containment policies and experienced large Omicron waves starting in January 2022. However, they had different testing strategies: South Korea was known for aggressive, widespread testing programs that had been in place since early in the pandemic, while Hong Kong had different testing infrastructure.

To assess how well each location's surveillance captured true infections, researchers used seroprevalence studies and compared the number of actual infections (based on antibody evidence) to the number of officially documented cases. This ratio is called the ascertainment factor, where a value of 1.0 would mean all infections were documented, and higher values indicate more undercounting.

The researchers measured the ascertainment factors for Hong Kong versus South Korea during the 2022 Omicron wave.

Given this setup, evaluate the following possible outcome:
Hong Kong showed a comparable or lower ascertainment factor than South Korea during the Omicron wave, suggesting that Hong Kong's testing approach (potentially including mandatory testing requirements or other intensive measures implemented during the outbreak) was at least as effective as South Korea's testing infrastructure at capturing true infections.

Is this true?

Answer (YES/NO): NO